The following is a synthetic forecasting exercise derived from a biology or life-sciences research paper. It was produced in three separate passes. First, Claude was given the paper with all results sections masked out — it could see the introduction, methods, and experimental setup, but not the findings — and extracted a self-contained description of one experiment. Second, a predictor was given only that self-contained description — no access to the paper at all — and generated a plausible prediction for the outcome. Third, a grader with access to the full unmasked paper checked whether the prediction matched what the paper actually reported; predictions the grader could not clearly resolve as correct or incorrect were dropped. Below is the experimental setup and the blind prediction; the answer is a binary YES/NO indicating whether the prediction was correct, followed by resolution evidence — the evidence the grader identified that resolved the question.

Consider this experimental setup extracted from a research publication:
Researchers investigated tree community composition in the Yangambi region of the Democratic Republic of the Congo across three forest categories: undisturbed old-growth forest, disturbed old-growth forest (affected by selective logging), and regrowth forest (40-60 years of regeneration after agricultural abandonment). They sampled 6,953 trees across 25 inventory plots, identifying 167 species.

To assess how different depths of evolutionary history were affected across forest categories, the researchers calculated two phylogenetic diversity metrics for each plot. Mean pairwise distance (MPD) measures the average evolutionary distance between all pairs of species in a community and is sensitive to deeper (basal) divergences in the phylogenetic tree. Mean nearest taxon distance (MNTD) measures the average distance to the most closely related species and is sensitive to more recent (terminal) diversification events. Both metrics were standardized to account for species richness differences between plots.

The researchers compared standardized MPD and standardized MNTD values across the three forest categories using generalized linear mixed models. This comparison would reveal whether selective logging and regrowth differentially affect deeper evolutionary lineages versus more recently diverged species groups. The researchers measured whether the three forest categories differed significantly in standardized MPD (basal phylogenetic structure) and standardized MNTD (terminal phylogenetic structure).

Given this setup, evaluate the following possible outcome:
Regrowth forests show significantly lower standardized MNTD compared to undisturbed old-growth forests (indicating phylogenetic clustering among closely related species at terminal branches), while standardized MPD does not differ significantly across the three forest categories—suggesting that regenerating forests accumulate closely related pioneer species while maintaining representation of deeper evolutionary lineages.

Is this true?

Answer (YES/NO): NO